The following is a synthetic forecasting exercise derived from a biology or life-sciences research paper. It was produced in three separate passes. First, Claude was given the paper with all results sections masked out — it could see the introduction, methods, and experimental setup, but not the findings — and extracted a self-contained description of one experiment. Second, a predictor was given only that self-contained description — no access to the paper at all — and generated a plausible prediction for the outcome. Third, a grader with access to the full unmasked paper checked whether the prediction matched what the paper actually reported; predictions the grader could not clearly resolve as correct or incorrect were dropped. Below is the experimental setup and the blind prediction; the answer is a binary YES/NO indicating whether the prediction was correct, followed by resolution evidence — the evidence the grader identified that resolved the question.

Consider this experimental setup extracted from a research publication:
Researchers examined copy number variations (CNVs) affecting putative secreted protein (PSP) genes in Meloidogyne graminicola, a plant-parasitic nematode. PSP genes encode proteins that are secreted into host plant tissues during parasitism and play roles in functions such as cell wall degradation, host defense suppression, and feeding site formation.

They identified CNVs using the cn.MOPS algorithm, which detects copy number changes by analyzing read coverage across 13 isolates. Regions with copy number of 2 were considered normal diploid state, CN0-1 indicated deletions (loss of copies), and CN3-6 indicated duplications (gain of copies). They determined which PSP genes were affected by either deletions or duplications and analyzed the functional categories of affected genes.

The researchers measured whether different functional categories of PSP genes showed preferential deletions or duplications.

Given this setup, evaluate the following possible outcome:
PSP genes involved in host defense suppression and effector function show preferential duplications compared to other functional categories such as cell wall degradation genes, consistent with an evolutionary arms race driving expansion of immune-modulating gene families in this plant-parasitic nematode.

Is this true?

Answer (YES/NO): YES